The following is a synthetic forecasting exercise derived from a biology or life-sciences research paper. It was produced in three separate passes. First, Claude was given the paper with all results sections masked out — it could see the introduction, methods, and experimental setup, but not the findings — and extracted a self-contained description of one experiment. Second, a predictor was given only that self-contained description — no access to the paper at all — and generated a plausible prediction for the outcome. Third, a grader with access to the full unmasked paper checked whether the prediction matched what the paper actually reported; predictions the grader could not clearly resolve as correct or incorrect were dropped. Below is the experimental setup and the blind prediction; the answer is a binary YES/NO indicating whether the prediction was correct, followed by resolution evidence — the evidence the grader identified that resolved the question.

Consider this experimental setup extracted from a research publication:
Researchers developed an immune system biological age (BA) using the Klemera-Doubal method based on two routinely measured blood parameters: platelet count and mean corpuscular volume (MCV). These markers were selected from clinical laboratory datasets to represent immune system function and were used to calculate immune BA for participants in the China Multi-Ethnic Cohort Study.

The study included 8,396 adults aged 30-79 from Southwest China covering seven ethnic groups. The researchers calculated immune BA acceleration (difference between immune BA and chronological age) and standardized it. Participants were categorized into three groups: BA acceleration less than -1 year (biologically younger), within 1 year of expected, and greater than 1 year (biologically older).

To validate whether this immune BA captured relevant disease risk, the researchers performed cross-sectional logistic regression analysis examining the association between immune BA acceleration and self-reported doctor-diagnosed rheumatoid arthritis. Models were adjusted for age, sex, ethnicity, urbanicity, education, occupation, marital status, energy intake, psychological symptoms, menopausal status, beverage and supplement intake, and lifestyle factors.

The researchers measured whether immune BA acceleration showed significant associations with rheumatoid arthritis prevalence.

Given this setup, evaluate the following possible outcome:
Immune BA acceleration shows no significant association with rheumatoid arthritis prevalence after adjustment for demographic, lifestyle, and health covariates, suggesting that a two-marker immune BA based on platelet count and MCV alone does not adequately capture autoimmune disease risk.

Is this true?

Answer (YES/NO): YES